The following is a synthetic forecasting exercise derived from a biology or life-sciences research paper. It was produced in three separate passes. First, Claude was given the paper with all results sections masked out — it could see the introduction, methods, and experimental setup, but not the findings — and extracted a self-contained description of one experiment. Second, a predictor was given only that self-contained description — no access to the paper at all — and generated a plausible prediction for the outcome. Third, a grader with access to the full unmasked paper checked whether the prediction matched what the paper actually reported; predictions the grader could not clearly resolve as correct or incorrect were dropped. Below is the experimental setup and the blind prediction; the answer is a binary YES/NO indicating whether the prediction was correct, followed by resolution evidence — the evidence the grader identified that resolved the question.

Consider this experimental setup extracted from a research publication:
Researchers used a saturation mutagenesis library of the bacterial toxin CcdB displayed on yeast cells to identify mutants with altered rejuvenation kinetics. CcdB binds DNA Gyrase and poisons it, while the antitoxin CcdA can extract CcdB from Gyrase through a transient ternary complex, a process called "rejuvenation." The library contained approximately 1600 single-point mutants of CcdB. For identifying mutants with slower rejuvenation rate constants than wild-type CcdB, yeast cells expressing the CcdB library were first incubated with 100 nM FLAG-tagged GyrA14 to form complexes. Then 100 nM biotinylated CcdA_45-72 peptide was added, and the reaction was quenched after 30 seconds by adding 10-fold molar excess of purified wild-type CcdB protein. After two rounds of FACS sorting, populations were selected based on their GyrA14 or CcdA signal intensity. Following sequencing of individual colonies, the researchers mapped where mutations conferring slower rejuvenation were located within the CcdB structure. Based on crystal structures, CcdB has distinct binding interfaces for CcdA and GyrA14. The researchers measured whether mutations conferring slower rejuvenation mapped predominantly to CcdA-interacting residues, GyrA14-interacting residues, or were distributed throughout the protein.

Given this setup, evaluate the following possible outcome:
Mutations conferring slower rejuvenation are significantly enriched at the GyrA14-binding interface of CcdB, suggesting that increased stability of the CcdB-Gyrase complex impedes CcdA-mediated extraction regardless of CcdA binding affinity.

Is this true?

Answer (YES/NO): NO